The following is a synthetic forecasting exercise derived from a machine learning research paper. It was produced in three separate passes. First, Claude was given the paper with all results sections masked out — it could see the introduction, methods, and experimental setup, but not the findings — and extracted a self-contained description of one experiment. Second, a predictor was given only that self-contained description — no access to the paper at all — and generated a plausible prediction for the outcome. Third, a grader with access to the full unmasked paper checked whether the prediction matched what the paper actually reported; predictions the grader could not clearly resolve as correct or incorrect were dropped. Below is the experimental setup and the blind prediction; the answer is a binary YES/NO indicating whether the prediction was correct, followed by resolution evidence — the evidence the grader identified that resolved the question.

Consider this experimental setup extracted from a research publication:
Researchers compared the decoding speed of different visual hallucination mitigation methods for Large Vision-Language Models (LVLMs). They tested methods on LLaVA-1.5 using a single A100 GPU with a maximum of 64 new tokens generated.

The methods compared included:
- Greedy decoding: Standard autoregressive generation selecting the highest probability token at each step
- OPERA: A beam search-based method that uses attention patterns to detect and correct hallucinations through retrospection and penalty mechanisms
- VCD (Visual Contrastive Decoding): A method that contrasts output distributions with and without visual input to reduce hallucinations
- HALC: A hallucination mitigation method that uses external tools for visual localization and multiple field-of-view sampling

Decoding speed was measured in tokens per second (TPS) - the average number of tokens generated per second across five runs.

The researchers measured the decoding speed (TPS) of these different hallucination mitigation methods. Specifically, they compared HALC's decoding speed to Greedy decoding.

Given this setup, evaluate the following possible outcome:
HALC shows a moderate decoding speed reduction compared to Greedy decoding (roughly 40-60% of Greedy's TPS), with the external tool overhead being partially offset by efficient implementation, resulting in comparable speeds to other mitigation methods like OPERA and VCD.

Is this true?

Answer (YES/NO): NO